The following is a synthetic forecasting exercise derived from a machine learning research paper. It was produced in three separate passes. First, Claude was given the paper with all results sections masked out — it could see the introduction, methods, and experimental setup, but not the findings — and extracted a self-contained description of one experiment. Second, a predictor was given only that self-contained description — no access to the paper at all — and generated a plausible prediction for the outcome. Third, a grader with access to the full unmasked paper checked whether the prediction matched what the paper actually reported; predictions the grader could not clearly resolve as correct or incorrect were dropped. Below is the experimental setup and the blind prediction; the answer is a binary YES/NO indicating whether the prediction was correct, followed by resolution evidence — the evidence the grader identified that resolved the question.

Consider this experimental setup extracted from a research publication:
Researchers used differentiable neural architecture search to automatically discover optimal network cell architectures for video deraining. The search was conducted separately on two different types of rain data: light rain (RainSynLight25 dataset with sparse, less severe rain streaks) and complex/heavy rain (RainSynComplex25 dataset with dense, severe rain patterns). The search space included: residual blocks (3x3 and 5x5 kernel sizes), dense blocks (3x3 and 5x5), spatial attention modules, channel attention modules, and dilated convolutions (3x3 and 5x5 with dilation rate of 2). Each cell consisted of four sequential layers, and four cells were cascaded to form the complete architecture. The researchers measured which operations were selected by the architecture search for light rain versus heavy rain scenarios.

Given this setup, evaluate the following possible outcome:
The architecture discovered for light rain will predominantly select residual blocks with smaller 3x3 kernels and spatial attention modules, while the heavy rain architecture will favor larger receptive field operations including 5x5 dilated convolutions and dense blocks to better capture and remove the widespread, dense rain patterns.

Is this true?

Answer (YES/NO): NO